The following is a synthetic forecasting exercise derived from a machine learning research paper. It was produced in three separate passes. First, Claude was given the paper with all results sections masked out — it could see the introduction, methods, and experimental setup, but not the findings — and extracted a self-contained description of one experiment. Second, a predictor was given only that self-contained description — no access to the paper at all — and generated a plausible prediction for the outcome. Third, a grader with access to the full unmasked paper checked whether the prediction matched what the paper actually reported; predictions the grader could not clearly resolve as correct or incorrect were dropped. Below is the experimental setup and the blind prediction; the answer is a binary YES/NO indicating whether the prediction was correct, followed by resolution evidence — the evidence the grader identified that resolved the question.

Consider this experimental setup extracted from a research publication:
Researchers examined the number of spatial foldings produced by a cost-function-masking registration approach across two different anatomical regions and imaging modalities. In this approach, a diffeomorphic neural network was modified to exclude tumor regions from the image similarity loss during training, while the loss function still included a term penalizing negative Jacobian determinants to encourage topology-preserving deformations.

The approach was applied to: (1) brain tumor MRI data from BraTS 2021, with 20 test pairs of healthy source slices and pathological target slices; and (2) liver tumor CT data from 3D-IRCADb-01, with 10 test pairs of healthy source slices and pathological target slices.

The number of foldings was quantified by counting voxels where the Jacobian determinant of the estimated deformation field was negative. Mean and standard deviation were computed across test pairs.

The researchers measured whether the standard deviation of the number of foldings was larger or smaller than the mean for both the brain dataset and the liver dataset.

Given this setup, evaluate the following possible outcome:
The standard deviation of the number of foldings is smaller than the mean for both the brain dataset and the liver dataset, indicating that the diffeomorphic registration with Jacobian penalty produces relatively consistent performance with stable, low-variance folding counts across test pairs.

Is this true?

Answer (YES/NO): NO